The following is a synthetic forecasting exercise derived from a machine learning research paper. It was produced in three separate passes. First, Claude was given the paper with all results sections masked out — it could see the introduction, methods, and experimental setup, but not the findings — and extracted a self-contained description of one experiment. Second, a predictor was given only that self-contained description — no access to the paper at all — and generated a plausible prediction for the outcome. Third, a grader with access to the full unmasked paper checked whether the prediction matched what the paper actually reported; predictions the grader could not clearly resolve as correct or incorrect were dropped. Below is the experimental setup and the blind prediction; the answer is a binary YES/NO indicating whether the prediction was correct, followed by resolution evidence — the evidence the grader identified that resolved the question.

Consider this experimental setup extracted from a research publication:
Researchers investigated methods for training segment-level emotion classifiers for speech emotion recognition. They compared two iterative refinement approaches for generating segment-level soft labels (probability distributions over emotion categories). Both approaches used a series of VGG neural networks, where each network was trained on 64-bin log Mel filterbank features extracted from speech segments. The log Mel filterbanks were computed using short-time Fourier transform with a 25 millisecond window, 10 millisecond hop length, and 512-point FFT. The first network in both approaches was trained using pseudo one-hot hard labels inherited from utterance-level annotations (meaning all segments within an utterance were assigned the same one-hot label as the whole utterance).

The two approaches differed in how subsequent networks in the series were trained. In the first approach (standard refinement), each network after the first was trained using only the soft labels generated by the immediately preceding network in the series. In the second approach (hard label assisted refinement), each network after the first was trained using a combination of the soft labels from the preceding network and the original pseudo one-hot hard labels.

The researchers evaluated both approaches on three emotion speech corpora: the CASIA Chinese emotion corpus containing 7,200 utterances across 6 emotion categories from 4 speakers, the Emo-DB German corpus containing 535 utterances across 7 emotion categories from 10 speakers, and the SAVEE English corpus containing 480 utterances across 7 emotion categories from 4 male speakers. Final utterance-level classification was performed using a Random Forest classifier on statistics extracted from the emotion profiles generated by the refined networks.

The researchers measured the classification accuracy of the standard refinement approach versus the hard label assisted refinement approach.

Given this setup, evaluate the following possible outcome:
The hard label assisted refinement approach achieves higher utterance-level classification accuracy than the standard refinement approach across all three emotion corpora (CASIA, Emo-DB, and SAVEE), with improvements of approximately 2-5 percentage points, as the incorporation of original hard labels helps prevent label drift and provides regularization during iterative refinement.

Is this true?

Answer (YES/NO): NO